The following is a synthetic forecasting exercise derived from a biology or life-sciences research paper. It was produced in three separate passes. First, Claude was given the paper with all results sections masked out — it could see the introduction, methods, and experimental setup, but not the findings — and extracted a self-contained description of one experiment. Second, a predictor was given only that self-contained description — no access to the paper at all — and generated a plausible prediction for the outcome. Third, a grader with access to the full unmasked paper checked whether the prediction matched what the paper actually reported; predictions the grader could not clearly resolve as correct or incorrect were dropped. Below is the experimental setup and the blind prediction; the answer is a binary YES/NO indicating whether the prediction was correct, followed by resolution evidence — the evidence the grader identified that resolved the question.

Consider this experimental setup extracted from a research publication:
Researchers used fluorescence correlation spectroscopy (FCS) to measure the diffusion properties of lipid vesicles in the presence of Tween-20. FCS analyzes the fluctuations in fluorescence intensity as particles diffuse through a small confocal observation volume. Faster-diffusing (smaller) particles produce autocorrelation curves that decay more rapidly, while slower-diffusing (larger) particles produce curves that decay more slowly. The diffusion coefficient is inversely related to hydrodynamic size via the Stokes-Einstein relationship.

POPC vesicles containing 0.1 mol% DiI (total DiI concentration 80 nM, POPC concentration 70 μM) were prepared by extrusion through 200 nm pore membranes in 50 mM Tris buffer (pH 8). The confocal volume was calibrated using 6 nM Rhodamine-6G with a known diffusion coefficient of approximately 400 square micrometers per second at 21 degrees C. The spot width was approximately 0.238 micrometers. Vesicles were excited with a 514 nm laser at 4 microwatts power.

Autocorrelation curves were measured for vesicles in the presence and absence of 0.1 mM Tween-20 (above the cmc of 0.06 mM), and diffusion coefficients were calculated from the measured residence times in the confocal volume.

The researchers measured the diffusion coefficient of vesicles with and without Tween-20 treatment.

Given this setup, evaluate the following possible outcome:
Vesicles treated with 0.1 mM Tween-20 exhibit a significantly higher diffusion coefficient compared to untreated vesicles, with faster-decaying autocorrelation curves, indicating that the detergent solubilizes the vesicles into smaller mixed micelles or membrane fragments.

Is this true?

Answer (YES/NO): NO